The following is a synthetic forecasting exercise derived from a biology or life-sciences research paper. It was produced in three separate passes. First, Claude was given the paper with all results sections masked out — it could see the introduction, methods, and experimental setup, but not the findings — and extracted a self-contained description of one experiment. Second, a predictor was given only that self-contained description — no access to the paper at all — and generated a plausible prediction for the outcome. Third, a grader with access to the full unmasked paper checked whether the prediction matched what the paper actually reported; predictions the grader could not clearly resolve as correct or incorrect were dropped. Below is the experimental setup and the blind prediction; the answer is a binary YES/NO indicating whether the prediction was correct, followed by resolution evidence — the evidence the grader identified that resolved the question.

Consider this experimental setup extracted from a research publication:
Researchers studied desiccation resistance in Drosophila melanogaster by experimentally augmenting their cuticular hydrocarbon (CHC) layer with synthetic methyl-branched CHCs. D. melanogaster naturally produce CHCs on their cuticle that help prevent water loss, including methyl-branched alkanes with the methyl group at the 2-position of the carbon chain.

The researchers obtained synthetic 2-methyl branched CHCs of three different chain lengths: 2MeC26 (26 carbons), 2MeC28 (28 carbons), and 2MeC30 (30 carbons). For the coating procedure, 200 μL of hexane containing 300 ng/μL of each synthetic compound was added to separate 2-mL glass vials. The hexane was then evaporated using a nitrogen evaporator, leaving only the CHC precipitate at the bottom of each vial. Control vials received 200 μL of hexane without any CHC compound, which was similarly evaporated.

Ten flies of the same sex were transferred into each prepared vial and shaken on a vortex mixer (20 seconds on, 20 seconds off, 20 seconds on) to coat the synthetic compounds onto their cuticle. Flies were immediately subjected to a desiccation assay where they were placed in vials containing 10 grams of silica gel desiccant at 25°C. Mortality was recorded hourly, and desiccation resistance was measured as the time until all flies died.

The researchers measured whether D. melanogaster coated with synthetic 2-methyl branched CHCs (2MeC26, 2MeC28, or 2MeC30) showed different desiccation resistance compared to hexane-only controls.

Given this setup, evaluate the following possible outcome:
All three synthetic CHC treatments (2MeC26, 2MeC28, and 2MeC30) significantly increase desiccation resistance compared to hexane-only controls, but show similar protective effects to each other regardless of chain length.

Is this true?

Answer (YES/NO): NO